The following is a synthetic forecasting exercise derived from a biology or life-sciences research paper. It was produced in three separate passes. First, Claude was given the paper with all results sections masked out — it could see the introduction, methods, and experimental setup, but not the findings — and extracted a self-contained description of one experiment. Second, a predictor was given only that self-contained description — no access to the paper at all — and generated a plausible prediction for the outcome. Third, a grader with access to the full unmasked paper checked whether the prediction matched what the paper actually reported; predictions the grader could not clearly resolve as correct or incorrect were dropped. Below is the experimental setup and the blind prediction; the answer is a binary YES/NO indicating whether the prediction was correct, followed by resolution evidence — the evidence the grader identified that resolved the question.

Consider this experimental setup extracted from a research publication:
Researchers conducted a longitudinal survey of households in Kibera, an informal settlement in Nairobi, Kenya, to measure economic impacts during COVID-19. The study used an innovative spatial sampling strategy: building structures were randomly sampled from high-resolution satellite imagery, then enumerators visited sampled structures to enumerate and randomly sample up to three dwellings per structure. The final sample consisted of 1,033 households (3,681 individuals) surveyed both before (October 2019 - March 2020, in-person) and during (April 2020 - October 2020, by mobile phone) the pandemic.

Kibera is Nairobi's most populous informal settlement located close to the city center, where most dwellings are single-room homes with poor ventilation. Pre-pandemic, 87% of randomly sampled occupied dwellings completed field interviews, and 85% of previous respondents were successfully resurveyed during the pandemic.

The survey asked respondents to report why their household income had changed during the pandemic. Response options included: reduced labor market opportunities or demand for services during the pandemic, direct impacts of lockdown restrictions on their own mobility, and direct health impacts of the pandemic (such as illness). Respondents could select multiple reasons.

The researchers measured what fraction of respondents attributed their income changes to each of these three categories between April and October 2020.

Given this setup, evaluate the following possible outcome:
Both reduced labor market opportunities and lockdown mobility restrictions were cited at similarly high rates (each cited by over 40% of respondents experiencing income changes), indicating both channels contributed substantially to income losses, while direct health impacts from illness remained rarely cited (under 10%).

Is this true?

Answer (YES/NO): NO